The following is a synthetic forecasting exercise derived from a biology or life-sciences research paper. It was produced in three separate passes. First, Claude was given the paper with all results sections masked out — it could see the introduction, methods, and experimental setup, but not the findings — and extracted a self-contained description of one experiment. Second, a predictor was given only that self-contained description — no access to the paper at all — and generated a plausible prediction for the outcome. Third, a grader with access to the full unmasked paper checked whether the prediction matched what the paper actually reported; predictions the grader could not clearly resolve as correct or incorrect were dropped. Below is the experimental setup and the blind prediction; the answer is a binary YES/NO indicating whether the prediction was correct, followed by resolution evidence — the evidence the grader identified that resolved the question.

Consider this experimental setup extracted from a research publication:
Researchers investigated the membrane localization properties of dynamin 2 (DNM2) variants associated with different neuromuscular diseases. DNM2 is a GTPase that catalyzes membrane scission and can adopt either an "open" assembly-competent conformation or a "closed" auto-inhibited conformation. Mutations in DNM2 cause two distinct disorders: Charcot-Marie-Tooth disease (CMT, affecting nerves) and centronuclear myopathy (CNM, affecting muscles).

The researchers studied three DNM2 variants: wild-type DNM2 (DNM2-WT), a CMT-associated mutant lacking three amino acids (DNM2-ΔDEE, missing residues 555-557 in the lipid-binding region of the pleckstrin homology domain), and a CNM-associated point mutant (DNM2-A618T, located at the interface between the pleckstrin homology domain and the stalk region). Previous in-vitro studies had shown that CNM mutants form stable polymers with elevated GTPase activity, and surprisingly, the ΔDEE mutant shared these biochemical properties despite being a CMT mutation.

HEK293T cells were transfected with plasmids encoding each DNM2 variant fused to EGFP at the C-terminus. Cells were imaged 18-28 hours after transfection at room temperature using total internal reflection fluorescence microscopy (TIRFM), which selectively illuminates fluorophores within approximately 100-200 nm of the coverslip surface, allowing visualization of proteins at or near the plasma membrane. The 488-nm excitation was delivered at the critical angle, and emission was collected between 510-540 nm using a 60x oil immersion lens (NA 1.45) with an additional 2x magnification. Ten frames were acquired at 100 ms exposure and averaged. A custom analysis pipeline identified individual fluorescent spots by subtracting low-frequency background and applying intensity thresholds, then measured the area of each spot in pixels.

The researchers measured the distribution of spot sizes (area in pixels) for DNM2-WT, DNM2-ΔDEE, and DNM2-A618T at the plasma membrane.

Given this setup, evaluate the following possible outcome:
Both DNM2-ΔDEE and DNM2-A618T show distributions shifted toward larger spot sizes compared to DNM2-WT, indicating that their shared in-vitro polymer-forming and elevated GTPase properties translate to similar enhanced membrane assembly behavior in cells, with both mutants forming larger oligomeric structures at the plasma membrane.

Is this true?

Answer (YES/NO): YES